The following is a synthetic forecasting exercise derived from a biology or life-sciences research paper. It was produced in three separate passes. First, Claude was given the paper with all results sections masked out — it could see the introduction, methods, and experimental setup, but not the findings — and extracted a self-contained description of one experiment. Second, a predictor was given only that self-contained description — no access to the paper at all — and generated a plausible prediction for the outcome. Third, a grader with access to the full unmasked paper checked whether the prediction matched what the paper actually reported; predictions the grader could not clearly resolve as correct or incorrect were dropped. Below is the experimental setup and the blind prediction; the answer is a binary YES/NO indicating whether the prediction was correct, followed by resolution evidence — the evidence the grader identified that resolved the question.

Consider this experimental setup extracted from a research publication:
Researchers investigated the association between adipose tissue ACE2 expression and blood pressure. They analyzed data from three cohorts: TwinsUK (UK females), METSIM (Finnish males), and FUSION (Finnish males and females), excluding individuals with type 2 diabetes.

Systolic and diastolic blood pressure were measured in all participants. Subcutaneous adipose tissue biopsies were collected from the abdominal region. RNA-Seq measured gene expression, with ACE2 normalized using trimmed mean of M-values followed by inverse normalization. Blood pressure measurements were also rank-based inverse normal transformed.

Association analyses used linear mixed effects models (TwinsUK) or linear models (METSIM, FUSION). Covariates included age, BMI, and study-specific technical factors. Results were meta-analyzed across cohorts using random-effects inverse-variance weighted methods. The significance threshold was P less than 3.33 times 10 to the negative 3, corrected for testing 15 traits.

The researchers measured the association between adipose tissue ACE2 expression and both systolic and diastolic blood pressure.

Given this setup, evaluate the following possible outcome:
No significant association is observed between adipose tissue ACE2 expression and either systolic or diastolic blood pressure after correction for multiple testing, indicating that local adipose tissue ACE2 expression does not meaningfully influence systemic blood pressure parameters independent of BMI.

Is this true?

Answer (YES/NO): YES